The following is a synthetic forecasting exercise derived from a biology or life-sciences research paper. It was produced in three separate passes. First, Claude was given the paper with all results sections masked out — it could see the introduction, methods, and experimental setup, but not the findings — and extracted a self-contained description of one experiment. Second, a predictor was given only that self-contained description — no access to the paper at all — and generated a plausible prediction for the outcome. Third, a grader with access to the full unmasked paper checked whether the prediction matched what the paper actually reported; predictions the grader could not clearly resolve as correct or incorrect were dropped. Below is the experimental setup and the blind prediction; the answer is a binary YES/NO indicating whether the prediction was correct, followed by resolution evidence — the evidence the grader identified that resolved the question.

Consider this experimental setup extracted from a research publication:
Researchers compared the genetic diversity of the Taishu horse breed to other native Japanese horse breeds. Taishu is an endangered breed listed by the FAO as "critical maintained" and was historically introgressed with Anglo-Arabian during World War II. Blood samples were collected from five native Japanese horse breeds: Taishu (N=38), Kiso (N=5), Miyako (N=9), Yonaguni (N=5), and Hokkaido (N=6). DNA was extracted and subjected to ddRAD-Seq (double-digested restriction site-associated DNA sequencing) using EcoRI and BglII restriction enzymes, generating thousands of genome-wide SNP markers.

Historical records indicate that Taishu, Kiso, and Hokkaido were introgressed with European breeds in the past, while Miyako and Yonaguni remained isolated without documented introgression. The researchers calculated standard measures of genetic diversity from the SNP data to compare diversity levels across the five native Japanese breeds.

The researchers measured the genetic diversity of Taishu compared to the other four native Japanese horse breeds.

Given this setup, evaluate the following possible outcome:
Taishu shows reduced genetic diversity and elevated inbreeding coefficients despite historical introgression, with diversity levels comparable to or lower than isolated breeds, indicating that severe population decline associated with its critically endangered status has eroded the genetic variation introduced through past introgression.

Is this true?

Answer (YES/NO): NO